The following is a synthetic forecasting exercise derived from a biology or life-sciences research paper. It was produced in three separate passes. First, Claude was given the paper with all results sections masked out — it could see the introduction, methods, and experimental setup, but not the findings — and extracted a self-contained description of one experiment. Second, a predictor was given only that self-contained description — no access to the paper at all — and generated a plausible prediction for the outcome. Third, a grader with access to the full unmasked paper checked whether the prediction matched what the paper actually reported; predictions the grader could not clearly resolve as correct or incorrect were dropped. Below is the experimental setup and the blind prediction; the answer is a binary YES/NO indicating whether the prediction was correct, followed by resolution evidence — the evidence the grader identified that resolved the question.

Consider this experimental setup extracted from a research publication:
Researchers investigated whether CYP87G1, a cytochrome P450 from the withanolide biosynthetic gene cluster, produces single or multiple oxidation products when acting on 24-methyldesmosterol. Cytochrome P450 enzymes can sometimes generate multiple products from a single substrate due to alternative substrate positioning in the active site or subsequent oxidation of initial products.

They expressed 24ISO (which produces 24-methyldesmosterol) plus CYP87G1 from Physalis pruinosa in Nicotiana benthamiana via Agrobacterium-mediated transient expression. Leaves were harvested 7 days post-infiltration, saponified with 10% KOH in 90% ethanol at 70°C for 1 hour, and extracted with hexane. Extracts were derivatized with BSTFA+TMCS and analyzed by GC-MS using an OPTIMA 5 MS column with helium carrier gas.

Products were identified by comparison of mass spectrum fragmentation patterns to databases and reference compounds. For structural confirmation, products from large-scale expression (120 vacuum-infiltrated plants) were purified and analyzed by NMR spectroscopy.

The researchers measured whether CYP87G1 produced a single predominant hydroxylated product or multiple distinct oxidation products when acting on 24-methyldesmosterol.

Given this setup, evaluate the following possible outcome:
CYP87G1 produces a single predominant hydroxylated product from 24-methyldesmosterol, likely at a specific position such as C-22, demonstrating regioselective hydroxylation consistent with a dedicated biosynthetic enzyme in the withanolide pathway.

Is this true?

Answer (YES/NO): YES